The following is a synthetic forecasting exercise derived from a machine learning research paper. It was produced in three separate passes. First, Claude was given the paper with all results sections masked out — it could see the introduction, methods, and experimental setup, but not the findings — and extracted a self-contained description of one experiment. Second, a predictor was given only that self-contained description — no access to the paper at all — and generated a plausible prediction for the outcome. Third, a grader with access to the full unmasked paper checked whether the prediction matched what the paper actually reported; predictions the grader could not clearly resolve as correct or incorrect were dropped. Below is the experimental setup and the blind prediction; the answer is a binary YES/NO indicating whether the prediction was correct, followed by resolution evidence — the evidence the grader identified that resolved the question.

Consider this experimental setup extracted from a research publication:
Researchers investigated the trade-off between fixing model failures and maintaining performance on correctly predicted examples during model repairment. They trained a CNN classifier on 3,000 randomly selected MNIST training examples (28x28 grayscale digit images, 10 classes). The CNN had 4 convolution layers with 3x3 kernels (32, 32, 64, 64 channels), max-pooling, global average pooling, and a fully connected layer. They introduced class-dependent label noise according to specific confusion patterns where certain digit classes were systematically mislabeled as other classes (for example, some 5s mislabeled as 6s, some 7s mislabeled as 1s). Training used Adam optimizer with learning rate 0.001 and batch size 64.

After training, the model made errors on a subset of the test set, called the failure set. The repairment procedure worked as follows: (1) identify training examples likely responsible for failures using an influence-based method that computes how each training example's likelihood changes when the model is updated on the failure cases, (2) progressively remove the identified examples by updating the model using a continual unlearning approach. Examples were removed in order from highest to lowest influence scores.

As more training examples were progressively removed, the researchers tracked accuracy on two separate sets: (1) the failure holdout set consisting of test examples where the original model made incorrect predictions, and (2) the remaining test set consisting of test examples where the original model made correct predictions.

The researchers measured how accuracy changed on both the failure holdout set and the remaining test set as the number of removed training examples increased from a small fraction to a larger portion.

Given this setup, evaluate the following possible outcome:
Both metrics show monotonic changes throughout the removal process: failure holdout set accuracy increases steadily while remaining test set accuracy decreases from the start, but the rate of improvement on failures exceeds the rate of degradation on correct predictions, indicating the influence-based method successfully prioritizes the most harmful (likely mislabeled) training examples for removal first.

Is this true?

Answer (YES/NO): NO